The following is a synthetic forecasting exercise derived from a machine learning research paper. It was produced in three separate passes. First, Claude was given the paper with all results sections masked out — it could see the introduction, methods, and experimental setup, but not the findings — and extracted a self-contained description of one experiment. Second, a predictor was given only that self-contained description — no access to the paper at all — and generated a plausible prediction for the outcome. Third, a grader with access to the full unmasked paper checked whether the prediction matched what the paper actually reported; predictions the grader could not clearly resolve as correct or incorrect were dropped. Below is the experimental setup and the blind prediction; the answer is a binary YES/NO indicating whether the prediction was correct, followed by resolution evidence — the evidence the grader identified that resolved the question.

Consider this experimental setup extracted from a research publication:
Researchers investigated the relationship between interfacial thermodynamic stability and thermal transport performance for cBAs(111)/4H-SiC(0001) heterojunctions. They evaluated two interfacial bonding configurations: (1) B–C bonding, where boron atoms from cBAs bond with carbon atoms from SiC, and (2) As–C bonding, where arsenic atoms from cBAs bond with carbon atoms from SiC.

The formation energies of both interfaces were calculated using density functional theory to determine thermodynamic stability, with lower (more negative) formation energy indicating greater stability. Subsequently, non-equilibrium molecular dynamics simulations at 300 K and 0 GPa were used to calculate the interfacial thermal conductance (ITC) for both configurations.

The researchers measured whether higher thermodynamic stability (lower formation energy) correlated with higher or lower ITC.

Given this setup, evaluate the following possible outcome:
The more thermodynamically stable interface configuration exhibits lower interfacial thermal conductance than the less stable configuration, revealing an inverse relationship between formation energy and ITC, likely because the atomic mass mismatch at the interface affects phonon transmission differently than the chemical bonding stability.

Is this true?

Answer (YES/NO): NO